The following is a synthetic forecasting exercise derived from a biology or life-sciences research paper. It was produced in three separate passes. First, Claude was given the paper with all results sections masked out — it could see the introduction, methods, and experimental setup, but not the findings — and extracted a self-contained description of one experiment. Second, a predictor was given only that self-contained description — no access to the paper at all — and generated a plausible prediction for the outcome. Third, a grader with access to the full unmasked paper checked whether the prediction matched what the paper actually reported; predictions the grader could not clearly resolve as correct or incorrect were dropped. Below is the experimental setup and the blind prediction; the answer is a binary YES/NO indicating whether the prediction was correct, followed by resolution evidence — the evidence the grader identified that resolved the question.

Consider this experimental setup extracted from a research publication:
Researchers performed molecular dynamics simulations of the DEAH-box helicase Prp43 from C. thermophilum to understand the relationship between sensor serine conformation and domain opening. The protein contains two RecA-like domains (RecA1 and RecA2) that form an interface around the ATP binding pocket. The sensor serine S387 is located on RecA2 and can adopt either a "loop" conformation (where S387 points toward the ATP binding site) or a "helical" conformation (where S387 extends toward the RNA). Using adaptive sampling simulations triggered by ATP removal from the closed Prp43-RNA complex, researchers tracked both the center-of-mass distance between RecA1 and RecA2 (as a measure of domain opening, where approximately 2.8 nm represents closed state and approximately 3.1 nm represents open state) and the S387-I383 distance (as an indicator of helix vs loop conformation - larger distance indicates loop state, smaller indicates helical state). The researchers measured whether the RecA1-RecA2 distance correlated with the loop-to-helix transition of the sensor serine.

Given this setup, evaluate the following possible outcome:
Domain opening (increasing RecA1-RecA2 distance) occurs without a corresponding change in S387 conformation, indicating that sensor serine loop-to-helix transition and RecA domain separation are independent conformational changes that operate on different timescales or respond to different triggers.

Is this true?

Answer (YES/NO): NO